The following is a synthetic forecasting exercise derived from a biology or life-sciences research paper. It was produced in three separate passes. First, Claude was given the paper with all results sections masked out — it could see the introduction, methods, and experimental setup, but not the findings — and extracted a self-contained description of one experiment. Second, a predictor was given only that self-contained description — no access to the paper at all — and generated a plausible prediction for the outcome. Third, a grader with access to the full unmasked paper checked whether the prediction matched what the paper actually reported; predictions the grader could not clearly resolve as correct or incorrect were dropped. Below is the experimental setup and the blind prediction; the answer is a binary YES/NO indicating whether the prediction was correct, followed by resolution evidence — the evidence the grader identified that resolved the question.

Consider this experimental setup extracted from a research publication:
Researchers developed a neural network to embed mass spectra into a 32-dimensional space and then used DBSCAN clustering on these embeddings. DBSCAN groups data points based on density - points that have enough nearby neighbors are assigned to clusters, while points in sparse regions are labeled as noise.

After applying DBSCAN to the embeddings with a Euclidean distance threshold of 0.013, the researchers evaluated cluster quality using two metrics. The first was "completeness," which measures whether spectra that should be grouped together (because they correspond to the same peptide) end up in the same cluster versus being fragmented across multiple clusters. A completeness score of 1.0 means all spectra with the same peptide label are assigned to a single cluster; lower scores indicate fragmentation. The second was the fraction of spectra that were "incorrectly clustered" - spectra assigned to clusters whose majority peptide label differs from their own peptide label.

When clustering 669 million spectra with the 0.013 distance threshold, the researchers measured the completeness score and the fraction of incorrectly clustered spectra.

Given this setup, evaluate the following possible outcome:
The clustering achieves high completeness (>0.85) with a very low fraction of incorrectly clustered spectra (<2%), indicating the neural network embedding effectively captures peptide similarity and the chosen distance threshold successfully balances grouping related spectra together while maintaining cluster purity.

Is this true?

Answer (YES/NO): NO